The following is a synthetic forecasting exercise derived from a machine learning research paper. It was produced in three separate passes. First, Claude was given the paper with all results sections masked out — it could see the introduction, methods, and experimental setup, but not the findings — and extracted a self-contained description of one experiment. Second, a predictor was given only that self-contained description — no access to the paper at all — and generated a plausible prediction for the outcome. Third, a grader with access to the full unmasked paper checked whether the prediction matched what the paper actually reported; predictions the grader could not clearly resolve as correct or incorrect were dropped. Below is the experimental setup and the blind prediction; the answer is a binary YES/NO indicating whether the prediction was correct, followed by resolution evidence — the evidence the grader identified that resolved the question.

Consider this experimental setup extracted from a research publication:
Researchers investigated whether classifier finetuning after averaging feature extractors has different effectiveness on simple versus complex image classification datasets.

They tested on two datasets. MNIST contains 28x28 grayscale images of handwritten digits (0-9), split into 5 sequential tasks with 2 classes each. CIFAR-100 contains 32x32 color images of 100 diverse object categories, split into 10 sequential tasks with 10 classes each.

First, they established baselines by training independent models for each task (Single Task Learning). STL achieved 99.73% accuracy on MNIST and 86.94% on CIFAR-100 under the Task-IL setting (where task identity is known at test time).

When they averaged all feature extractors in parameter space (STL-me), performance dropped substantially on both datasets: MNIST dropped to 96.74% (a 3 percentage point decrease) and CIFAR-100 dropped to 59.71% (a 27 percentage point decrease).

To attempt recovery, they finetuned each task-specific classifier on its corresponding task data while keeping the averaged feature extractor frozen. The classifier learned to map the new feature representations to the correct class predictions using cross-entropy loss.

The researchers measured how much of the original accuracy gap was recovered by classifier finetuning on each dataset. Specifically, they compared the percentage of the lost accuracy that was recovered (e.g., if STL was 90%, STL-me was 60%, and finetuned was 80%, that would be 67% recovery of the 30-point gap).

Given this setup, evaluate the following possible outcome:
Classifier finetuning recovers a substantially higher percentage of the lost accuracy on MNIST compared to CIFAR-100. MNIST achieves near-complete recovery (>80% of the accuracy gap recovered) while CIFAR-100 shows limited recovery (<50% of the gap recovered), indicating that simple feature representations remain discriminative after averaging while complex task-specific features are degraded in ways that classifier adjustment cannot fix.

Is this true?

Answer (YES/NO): NO